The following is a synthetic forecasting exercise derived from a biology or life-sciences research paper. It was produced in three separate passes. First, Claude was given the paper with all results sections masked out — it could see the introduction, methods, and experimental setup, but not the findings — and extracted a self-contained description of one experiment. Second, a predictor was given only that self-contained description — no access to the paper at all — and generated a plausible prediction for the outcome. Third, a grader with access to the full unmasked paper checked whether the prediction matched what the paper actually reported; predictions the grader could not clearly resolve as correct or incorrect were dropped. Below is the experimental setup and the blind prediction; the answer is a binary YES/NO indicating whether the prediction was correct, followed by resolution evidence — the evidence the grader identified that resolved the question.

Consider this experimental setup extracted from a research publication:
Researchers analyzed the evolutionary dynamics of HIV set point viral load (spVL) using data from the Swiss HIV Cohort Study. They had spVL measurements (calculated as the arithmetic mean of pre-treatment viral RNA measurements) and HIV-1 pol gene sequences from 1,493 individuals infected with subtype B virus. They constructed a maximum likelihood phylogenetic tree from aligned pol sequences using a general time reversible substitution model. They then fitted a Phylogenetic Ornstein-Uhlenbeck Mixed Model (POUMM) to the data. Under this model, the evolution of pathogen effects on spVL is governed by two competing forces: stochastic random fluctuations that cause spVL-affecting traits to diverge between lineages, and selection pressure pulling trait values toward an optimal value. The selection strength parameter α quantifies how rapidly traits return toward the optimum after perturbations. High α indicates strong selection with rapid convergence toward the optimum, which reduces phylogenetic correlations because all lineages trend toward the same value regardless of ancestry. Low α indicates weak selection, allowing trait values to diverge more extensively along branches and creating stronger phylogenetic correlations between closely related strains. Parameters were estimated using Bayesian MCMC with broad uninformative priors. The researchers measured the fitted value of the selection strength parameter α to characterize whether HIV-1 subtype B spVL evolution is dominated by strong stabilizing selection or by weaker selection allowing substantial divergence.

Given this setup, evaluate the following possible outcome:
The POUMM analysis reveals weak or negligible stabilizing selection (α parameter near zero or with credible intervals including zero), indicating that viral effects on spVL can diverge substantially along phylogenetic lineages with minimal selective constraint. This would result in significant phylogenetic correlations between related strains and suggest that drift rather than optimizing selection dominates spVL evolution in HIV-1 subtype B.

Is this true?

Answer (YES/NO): NO